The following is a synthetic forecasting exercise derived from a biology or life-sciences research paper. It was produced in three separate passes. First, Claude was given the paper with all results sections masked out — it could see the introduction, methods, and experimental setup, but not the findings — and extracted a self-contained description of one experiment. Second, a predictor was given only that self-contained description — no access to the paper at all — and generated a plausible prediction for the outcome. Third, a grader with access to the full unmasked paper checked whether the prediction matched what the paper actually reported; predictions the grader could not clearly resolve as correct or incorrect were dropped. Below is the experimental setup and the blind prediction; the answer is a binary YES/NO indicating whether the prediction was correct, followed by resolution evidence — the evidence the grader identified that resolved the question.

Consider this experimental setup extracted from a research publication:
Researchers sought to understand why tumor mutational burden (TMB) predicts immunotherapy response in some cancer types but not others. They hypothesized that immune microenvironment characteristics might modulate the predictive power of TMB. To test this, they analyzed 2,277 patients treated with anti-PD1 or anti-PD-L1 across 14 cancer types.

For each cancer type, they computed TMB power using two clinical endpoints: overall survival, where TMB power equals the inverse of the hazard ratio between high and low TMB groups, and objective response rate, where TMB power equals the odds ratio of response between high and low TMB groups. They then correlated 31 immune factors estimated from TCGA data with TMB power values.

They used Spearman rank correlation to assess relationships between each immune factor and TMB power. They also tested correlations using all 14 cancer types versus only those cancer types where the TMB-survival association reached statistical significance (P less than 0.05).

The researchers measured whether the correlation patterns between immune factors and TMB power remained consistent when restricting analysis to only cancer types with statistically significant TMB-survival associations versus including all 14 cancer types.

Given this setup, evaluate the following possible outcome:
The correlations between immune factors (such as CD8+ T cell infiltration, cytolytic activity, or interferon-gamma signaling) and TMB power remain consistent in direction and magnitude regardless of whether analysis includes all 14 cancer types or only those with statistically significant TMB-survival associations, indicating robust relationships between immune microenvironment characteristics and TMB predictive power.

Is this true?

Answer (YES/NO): YES